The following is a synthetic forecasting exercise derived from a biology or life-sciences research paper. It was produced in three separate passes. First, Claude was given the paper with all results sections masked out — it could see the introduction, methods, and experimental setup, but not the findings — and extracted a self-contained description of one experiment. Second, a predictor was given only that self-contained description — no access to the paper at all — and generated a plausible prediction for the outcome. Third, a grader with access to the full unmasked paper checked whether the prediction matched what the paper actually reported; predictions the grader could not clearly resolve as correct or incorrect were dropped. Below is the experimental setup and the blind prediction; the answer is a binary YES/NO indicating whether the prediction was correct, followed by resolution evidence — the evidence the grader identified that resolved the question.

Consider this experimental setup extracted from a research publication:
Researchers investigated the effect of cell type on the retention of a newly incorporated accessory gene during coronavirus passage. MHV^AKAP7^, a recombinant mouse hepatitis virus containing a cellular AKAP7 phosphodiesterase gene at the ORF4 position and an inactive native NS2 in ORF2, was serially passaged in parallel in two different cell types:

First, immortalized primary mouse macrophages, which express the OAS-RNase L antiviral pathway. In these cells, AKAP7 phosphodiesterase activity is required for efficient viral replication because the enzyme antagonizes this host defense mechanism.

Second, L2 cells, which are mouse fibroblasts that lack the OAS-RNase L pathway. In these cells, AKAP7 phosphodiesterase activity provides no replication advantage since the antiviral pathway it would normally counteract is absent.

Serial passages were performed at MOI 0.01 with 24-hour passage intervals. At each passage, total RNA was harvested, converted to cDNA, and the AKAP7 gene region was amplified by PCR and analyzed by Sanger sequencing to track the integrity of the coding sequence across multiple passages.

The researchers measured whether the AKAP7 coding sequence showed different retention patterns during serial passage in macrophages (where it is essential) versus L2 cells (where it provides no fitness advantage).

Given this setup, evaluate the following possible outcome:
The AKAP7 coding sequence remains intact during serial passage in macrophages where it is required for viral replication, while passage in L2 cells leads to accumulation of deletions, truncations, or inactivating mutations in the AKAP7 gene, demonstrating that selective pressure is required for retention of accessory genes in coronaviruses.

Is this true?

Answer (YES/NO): YES